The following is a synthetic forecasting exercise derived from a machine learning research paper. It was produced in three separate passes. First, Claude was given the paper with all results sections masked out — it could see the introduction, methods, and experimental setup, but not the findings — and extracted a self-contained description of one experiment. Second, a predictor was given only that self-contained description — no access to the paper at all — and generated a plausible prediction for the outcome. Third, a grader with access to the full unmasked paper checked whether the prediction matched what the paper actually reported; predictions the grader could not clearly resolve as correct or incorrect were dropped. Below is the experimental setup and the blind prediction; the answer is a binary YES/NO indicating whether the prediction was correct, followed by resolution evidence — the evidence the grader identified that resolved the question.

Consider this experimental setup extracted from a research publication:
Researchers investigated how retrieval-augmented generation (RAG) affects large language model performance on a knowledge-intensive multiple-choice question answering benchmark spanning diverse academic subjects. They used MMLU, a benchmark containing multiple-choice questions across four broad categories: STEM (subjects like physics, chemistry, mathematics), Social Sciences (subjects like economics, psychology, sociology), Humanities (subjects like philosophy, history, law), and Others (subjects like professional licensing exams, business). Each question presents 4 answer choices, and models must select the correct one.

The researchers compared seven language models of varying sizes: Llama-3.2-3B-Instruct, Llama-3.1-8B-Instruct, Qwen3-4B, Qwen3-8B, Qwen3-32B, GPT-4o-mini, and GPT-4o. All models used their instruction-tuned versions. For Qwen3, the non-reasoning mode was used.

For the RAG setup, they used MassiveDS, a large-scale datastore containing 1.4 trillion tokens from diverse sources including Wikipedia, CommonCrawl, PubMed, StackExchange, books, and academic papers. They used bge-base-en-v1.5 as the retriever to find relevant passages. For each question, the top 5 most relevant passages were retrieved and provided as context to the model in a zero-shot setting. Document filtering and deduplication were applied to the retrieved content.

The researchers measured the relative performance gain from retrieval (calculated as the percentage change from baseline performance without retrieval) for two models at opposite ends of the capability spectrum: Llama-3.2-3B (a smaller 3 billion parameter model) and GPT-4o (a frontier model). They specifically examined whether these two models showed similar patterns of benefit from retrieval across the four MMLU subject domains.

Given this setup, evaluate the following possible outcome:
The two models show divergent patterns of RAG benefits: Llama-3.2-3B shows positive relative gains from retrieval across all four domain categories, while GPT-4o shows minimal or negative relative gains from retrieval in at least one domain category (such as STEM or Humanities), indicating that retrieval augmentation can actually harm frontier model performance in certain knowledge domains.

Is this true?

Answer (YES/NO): YES